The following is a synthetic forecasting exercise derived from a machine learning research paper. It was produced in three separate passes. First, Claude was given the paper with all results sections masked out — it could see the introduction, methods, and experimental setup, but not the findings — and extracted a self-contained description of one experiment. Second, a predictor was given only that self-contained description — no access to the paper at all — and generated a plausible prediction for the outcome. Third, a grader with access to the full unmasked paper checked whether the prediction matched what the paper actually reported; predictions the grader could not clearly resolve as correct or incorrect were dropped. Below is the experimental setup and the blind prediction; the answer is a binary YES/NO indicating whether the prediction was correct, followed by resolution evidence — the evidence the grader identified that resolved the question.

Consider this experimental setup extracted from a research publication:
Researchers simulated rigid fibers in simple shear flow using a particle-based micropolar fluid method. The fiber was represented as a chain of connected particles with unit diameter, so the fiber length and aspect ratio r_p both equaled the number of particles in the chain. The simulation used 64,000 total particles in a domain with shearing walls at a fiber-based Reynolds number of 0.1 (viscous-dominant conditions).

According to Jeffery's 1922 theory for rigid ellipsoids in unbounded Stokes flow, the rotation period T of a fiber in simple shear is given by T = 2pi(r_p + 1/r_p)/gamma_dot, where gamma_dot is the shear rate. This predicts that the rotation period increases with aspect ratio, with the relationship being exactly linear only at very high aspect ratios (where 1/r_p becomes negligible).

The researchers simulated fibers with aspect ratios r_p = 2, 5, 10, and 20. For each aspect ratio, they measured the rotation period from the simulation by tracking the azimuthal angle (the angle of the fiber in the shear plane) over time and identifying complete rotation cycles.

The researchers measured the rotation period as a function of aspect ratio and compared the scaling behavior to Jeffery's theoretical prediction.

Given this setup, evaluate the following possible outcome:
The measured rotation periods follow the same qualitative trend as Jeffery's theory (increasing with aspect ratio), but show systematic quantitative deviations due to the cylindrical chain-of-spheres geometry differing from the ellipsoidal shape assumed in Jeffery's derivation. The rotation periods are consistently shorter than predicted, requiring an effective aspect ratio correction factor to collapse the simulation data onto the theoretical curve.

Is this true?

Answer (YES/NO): YES